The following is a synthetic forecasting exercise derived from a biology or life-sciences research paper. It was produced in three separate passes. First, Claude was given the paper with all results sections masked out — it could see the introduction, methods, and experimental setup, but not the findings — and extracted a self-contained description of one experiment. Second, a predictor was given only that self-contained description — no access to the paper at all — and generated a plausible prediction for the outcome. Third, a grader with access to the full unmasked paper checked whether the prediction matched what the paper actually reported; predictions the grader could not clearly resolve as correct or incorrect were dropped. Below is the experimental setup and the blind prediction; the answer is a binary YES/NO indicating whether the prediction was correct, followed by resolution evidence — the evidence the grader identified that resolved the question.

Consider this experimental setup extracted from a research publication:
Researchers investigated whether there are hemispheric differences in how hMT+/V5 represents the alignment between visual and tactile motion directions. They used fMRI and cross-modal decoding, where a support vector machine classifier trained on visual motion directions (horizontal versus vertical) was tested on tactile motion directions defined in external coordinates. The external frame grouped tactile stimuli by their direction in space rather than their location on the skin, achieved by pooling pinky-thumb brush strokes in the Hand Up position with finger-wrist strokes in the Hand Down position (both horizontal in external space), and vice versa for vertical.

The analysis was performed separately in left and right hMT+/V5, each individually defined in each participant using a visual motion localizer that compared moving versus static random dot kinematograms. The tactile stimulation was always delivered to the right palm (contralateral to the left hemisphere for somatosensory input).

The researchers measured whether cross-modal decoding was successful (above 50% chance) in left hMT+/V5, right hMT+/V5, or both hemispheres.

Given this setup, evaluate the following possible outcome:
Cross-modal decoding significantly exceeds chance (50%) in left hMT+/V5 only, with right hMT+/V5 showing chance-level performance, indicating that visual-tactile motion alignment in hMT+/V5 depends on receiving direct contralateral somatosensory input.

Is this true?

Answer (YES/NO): NO